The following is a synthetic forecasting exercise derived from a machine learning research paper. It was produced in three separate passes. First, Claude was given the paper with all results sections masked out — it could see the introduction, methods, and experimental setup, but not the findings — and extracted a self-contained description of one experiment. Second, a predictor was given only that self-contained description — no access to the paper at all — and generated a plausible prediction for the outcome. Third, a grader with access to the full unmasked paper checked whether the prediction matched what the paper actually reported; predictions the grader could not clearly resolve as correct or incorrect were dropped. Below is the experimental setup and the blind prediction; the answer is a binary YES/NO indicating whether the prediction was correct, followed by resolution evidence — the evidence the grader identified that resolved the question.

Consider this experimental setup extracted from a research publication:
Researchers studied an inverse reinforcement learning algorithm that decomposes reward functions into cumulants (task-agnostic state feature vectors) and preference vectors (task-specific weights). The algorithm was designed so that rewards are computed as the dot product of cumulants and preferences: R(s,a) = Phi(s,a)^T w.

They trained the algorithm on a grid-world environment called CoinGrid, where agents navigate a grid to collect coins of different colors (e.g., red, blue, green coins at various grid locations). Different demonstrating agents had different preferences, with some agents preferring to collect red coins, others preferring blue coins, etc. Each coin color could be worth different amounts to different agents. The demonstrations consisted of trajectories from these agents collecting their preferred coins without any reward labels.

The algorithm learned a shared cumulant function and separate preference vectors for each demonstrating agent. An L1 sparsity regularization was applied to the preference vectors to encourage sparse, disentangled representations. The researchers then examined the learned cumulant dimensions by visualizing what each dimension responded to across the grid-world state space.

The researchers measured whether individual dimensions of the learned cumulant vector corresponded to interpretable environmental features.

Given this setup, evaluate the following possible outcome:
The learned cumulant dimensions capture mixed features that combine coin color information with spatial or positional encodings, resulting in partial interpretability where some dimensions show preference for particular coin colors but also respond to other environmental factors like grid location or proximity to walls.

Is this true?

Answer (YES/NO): NO